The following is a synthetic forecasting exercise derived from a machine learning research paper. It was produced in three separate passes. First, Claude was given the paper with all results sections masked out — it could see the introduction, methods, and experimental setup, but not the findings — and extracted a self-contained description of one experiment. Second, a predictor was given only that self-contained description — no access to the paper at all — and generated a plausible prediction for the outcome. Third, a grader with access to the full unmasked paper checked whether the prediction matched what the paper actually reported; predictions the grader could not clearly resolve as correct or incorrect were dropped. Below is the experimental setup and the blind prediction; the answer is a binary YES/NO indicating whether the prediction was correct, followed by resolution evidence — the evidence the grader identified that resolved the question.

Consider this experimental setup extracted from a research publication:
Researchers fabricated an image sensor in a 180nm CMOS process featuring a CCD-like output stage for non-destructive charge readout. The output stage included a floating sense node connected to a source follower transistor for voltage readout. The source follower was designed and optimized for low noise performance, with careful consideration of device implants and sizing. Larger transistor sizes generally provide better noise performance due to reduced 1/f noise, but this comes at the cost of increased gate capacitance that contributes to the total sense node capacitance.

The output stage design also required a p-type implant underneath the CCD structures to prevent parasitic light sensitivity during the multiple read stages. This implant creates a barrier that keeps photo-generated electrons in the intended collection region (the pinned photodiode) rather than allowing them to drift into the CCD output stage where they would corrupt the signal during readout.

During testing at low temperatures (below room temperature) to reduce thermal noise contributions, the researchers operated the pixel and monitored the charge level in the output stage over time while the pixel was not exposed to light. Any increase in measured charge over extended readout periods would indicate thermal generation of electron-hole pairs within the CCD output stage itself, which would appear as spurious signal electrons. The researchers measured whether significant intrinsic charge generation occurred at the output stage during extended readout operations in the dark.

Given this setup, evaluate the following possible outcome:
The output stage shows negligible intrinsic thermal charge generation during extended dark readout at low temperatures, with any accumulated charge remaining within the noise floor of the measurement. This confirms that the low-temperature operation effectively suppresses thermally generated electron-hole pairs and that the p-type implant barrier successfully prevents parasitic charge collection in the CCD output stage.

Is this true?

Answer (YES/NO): NO